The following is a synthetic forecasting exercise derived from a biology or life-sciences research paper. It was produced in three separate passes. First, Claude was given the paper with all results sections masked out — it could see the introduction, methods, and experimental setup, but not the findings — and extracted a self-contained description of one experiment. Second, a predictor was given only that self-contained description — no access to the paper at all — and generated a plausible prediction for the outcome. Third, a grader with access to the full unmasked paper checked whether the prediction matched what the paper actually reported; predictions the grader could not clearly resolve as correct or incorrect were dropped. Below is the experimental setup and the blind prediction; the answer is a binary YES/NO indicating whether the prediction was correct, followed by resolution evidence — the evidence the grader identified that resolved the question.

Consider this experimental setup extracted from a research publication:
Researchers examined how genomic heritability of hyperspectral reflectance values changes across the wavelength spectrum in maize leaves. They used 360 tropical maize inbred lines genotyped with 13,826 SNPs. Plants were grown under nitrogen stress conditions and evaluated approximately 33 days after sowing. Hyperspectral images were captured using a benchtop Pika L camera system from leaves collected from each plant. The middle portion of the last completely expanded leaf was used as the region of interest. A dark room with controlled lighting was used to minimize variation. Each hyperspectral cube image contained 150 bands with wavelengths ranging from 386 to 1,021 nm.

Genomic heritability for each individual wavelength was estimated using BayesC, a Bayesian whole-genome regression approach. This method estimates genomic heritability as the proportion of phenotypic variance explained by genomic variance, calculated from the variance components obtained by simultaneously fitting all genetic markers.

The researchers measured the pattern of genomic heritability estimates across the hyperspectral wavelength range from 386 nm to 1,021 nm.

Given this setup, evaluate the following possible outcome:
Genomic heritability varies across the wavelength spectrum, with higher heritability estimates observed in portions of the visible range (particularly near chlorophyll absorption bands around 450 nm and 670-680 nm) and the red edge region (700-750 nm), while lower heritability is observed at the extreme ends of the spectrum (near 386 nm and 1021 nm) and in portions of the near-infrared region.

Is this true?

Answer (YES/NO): NO